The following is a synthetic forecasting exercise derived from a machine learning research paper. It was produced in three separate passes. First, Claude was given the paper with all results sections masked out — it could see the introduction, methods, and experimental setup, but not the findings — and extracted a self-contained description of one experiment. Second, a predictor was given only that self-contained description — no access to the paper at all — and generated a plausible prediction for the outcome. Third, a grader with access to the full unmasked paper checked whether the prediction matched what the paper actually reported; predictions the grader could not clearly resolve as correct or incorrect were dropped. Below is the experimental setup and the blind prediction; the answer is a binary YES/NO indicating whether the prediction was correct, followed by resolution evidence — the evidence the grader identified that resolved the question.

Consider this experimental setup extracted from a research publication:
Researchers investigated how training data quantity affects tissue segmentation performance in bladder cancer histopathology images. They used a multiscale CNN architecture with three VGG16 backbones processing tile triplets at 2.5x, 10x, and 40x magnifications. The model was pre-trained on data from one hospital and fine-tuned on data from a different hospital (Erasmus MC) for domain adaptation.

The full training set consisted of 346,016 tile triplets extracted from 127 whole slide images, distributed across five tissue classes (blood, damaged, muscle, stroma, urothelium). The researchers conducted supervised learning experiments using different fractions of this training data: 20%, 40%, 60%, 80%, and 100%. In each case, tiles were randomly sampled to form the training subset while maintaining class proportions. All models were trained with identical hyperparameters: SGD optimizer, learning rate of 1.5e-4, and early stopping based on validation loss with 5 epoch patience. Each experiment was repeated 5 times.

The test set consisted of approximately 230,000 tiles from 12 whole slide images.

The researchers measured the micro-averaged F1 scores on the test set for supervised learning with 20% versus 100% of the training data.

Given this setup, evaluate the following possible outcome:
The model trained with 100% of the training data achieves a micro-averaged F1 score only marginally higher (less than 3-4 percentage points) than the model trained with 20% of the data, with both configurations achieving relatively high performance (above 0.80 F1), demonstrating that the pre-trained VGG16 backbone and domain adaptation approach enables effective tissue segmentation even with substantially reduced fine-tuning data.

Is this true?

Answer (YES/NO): YES